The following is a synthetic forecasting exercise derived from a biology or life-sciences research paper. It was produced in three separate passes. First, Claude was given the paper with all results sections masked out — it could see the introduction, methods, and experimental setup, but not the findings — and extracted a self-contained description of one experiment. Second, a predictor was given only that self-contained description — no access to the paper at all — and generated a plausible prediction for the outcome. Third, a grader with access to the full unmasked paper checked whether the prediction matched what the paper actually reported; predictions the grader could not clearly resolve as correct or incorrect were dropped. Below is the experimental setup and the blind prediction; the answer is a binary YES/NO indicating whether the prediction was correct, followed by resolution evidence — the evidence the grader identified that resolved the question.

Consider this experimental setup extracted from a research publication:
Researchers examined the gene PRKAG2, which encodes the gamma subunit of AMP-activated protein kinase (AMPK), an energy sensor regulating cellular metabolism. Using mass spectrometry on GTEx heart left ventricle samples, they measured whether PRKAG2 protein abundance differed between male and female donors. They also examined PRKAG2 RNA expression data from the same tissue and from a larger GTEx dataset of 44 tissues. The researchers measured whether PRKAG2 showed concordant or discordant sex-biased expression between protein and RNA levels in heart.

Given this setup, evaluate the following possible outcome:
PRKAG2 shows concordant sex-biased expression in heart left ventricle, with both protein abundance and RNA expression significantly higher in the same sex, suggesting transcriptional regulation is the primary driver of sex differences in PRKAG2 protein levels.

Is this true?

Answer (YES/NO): NO